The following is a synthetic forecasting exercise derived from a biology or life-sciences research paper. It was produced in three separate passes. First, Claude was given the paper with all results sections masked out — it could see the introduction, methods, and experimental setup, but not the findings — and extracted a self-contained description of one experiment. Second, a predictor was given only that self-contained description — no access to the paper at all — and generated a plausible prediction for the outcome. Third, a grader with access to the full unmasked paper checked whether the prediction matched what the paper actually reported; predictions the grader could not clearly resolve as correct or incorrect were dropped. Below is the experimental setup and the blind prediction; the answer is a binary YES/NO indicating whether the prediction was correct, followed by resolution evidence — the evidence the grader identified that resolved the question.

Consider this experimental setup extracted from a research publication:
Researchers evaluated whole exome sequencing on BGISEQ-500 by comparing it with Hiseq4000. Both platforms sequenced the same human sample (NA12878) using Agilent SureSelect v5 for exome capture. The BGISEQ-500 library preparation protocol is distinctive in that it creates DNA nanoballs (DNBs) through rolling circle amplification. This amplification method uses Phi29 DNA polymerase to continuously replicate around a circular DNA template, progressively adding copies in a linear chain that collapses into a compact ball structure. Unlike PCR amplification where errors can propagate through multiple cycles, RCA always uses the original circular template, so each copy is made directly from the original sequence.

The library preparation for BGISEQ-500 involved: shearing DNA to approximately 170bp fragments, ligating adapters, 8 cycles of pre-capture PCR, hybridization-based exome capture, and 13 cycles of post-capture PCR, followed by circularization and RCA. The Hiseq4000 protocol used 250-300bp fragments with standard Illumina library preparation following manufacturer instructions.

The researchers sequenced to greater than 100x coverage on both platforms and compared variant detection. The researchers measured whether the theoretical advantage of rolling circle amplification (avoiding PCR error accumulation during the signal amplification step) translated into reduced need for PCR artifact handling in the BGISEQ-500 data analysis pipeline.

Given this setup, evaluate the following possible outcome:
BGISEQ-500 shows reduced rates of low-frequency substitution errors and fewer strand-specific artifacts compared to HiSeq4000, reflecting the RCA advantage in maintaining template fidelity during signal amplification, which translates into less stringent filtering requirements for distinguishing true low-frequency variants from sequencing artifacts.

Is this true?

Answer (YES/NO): NO